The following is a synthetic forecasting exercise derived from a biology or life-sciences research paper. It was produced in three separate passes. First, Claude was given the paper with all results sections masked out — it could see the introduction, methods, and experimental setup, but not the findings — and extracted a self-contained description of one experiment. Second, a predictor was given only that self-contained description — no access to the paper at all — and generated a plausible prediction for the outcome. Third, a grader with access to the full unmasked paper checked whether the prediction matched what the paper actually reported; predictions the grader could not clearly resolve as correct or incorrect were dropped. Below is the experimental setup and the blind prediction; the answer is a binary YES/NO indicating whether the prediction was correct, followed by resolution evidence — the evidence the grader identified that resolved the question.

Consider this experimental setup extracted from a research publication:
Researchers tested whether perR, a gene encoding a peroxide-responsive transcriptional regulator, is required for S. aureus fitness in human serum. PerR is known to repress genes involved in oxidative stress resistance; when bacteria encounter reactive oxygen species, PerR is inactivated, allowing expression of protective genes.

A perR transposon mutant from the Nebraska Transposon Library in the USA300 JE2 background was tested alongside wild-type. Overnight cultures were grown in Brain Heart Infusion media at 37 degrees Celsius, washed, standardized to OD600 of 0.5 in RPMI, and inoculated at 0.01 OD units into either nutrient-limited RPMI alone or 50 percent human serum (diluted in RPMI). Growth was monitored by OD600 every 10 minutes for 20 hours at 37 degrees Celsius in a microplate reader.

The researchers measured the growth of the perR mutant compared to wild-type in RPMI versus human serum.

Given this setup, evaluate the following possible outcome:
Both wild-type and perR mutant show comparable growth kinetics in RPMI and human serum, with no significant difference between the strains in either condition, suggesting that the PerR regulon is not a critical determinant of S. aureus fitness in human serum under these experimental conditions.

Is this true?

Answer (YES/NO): NO